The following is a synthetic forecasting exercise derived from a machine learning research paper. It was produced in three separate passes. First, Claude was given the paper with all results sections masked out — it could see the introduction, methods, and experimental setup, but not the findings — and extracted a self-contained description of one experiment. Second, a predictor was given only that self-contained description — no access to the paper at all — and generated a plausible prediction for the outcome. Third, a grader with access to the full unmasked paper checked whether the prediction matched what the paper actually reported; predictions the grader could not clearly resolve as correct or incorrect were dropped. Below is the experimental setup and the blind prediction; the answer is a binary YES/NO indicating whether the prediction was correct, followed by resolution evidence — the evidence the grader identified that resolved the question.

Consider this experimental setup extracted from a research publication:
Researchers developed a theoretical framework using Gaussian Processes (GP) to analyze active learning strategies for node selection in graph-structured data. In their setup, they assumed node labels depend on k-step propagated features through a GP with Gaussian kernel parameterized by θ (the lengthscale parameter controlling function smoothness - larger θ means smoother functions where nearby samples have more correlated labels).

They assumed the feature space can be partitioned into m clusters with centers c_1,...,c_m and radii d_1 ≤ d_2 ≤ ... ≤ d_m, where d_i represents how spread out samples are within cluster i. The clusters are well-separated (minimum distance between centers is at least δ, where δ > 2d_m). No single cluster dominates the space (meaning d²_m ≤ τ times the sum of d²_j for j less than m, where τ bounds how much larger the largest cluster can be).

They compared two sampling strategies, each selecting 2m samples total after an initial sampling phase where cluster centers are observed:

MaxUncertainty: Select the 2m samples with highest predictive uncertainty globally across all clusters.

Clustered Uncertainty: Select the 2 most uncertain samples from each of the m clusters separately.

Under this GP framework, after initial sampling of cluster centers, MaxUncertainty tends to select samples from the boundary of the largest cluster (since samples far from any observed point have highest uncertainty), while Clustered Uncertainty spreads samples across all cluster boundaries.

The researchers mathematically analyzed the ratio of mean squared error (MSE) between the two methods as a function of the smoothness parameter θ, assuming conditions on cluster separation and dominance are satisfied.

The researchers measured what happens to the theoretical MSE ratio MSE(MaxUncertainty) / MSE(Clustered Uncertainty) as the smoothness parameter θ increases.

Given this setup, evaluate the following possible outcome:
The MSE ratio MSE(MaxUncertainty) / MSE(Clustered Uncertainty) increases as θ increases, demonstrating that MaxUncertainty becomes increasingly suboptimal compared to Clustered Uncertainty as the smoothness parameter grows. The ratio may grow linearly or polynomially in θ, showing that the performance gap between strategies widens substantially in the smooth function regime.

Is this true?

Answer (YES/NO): YES